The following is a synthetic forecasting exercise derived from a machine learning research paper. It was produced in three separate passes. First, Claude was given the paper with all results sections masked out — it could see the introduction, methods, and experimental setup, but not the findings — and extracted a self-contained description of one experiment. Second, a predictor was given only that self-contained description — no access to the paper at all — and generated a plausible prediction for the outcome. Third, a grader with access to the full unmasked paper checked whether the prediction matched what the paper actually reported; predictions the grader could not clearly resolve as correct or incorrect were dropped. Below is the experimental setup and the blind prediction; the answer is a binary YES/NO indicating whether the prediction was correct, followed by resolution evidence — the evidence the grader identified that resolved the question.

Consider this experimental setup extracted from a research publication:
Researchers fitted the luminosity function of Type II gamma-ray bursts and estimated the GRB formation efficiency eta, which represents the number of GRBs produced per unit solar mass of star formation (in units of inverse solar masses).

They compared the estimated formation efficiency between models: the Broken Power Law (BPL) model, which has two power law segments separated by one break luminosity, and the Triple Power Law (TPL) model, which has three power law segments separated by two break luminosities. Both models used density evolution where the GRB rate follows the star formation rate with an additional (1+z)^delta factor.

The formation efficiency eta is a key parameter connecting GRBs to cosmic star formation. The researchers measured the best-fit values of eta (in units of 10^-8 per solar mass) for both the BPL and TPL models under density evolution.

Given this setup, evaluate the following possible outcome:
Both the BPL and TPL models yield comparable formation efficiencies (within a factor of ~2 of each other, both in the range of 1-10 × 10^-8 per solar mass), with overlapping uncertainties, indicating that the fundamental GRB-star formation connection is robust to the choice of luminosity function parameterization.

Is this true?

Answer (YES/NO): NO